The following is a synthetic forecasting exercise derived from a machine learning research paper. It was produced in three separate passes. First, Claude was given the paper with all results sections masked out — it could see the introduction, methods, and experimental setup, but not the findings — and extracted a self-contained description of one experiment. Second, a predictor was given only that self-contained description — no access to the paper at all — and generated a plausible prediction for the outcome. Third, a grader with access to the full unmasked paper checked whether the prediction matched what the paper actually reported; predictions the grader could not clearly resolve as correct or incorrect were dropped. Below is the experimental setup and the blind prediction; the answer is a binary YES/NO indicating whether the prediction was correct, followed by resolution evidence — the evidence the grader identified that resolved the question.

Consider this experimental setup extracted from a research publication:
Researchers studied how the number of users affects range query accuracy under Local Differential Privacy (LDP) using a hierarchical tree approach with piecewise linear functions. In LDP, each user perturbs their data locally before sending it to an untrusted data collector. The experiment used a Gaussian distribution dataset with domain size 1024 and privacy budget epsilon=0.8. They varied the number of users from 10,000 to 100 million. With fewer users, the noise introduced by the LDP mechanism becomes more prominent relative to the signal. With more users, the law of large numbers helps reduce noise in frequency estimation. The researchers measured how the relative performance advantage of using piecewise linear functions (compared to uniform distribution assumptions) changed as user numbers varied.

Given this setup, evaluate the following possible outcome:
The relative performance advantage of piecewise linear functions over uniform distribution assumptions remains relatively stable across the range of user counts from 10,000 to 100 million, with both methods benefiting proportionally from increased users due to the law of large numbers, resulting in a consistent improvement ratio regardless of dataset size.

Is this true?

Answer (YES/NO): NO